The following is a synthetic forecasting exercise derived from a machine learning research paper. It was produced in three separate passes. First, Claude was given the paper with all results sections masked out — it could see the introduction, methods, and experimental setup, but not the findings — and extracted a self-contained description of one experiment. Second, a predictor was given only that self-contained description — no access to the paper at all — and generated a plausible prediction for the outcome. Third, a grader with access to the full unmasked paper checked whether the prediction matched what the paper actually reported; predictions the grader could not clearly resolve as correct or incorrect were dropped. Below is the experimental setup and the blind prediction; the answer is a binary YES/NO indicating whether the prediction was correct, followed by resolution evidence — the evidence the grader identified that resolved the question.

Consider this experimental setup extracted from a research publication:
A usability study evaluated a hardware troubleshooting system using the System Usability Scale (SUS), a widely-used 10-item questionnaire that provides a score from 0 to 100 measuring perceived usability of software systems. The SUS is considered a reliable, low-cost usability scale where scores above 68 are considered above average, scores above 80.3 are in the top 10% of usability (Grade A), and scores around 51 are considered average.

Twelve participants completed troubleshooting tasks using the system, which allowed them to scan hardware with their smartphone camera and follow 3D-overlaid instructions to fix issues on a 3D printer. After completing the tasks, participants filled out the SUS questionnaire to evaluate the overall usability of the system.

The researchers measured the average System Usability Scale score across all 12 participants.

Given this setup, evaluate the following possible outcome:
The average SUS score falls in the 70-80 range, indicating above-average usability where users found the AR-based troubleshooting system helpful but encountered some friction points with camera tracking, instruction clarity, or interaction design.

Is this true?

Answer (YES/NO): NO